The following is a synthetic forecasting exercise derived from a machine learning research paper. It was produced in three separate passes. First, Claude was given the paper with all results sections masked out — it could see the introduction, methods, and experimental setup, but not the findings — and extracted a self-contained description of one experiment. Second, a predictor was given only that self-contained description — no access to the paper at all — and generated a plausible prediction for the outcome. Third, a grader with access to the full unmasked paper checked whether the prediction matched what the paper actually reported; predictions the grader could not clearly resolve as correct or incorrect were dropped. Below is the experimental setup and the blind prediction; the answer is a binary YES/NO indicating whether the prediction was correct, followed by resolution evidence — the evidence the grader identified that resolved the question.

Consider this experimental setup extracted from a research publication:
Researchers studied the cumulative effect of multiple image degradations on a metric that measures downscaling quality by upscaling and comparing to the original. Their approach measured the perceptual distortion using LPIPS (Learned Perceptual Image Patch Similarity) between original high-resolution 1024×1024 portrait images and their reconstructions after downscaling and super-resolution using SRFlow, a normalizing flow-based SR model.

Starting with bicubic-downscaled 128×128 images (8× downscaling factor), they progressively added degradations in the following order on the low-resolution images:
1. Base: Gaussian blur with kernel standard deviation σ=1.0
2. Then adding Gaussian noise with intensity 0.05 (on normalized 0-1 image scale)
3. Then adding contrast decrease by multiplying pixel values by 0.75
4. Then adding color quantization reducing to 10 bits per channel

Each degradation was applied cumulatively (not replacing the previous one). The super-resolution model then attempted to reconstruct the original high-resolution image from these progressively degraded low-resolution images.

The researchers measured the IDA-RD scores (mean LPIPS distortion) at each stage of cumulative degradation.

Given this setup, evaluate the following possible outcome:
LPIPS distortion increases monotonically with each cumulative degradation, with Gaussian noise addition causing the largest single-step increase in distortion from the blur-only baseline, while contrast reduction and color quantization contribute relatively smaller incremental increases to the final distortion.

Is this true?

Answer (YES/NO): YES